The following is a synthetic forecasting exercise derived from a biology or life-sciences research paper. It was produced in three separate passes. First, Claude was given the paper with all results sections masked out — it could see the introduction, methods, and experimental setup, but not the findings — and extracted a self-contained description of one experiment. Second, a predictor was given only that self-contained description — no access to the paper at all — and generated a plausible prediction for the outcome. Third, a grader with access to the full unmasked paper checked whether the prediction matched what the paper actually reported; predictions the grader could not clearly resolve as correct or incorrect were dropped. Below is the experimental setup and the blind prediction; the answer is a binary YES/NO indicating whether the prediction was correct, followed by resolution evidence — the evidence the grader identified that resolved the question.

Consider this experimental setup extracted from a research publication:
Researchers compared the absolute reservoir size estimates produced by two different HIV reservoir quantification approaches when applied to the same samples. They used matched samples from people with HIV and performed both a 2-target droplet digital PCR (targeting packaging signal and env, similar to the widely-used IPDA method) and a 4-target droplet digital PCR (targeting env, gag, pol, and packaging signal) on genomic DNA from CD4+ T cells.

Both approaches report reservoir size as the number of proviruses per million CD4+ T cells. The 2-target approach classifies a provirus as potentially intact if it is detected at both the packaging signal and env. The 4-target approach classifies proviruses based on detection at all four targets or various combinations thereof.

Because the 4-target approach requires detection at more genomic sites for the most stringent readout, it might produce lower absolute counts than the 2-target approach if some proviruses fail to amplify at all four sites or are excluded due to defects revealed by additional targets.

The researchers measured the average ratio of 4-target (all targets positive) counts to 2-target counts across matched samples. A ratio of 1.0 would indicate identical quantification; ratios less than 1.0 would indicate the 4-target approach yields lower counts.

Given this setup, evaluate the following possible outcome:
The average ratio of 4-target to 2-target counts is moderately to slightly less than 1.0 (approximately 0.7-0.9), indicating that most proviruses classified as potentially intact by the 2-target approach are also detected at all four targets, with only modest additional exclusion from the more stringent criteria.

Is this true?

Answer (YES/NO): NO